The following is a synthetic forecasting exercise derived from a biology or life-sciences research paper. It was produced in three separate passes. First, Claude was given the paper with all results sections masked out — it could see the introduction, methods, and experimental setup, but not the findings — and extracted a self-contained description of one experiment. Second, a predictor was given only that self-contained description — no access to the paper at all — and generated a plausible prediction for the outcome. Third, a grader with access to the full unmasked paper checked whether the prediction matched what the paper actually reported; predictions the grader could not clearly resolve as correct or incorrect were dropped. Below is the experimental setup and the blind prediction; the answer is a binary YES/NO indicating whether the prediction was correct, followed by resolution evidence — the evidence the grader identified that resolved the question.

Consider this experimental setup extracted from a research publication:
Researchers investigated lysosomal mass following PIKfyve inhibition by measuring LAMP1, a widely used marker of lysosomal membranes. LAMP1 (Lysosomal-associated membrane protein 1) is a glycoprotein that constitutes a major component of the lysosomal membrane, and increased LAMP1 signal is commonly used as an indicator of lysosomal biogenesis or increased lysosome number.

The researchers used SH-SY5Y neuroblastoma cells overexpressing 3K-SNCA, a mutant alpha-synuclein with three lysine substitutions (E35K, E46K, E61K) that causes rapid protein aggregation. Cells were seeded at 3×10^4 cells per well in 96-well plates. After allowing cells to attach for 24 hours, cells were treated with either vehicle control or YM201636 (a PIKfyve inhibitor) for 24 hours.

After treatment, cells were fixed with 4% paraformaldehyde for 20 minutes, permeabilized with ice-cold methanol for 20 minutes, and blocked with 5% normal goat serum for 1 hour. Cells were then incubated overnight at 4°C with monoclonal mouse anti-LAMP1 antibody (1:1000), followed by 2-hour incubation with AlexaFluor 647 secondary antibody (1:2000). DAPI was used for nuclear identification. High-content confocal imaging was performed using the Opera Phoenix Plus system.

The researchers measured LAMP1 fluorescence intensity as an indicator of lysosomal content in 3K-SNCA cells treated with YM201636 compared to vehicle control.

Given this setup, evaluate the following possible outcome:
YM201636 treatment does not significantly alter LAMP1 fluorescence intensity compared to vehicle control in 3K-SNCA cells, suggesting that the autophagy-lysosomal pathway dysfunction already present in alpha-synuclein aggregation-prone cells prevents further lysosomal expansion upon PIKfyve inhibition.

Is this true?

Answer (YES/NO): NO